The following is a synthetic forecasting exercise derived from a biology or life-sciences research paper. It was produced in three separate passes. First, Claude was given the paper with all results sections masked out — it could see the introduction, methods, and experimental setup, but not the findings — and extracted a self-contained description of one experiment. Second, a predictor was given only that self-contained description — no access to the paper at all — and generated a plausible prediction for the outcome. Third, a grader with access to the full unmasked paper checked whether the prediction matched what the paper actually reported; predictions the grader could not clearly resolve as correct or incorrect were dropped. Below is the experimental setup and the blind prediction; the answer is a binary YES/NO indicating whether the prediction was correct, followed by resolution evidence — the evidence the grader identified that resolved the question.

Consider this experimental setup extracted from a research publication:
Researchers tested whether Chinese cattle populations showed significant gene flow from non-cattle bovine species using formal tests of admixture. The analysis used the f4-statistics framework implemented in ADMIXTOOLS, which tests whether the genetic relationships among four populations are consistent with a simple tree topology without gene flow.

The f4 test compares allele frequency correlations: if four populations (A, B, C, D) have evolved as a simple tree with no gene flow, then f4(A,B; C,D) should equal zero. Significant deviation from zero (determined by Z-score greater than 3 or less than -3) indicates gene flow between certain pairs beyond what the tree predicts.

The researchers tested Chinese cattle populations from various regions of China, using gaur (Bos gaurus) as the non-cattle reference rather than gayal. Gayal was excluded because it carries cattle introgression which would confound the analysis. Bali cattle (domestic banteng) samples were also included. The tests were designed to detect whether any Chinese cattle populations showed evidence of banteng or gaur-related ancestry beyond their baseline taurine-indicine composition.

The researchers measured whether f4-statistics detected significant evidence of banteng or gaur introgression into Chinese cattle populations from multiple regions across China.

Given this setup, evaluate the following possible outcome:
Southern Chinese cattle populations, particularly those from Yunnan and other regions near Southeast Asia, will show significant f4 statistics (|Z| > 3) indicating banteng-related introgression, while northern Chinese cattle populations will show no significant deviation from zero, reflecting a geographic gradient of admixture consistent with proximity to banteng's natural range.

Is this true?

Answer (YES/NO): NO